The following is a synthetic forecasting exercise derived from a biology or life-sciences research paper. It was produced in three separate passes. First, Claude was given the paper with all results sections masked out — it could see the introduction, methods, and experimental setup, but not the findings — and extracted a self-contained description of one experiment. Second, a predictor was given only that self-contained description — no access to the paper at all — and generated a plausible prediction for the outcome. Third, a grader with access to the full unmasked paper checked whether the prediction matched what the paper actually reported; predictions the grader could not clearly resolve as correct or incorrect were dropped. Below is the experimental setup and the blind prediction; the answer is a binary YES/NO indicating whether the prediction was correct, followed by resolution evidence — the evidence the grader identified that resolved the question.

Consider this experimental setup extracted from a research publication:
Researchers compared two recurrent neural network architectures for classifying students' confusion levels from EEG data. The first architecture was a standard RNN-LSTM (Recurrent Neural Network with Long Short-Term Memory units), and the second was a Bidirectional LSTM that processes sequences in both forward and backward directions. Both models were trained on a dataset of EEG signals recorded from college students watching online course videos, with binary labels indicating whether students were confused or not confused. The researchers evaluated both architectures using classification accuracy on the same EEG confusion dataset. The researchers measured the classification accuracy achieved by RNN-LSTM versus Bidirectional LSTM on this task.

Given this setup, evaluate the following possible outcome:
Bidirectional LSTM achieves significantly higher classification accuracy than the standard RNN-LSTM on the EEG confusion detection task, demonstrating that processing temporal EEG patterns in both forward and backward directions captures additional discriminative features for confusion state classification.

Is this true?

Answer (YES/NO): YES